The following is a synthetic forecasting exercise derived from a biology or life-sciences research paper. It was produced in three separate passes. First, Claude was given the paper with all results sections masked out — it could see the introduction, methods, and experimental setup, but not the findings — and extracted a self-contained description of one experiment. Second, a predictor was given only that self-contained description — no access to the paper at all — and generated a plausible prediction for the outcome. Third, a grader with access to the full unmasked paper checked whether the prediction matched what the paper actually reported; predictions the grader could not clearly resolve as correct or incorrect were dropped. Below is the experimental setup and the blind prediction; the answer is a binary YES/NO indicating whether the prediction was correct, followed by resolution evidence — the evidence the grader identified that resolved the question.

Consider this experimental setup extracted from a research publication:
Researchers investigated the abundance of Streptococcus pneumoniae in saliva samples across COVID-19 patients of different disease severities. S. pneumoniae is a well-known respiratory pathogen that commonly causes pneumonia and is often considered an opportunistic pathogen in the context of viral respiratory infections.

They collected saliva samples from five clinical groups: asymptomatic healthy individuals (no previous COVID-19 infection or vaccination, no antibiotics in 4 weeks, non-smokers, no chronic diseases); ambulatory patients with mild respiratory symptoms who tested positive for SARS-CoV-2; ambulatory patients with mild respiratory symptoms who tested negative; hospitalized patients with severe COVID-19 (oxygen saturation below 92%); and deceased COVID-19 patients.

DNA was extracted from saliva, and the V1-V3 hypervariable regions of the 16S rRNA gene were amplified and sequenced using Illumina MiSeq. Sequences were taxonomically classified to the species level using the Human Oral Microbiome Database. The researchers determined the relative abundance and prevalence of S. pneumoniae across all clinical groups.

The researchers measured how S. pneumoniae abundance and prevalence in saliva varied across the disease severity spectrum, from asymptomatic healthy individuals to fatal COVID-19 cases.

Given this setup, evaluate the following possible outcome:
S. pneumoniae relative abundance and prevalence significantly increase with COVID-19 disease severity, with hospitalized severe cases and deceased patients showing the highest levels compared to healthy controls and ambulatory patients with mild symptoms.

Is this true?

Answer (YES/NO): NO